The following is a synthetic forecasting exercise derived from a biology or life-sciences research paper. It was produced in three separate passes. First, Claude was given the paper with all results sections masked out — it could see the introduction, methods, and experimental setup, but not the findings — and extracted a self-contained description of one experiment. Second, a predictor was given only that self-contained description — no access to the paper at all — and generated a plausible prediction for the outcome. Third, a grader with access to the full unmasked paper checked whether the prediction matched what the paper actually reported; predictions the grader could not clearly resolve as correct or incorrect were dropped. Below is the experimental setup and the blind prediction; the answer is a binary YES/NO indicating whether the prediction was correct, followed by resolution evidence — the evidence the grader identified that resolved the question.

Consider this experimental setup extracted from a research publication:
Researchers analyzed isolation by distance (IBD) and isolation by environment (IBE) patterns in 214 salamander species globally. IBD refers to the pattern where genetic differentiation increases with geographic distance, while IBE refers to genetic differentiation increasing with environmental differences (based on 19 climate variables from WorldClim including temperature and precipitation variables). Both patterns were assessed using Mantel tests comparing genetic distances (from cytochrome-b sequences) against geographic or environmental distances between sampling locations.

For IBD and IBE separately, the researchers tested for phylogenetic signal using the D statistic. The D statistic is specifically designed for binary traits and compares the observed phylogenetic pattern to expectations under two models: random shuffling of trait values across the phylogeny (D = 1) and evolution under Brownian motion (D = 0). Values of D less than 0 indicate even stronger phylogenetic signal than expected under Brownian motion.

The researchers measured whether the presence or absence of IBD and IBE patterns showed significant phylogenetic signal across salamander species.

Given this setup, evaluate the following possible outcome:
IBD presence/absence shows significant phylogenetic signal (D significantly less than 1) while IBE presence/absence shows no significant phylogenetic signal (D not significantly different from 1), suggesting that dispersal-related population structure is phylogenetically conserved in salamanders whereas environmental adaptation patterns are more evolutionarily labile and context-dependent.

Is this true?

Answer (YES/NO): NO